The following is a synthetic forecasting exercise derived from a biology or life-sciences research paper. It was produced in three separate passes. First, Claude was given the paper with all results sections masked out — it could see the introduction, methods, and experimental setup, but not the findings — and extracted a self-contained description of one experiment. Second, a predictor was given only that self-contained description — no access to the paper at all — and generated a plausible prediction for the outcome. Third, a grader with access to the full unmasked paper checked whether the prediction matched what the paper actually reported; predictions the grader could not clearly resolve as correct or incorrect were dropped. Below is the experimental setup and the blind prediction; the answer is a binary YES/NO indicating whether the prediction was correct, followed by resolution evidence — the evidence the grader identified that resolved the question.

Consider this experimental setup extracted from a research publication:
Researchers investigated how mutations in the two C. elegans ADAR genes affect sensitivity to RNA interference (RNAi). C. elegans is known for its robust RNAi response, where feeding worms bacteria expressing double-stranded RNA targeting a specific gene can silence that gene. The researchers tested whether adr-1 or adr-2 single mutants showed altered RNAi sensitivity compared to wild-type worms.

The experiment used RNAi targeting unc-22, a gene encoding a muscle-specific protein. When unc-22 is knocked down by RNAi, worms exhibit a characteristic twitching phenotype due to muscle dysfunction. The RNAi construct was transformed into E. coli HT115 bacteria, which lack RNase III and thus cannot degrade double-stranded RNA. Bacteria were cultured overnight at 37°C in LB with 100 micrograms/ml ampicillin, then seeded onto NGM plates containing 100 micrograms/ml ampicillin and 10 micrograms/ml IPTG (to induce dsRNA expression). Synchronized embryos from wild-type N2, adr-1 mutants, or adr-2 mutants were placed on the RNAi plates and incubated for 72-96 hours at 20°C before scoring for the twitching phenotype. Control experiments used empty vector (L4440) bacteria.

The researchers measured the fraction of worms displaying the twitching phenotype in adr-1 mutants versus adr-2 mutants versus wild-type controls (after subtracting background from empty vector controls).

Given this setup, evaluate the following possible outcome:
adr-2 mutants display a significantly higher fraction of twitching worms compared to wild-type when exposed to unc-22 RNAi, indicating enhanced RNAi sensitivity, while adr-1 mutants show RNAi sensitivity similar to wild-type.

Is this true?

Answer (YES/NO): NO